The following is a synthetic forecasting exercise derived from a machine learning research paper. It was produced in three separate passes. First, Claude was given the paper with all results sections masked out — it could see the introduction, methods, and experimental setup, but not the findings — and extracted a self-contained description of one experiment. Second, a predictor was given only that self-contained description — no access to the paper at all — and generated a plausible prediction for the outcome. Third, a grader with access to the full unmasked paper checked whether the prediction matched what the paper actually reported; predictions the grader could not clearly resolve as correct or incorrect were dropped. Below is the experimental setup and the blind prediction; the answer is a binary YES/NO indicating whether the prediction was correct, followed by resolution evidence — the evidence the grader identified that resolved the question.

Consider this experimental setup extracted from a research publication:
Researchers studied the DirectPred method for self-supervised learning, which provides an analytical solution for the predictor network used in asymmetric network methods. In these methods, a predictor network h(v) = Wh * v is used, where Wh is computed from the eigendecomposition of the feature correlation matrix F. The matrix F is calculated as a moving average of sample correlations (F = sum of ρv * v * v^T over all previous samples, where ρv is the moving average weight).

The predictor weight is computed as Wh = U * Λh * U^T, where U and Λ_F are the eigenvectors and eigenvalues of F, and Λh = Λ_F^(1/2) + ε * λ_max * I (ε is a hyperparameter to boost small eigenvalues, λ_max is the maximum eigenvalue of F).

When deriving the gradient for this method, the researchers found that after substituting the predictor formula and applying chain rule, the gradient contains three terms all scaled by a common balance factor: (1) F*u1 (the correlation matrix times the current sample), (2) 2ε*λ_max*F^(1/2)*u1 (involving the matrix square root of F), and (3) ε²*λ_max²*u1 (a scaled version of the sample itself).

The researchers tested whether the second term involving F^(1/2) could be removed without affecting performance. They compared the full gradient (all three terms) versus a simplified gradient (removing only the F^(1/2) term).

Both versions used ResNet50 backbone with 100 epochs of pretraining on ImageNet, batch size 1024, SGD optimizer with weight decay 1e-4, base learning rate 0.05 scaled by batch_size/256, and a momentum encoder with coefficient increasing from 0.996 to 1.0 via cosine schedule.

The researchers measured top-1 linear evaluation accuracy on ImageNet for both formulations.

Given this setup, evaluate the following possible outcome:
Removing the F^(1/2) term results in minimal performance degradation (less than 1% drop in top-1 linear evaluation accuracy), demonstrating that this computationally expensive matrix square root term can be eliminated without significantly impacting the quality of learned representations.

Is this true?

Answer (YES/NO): YES